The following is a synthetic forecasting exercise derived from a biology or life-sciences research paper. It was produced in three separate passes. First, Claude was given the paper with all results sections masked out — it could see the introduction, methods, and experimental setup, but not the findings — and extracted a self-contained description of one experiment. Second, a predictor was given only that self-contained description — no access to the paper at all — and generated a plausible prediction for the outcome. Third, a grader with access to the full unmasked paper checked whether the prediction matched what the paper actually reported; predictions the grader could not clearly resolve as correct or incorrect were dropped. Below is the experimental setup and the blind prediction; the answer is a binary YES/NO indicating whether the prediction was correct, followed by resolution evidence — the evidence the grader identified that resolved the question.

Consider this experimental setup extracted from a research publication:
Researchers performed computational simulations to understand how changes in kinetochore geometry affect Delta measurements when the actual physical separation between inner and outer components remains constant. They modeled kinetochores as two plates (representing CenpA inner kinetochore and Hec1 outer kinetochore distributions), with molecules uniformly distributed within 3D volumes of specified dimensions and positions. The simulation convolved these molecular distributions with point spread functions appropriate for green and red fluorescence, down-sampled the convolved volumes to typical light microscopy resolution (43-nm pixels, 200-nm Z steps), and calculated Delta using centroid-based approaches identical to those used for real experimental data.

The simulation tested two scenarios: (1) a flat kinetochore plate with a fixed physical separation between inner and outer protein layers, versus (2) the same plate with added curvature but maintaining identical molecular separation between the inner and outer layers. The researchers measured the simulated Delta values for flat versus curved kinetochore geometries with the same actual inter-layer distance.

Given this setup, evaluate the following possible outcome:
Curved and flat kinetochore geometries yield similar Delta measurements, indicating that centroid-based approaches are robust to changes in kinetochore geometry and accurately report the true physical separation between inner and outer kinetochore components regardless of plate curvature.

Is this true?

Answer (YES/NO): NO